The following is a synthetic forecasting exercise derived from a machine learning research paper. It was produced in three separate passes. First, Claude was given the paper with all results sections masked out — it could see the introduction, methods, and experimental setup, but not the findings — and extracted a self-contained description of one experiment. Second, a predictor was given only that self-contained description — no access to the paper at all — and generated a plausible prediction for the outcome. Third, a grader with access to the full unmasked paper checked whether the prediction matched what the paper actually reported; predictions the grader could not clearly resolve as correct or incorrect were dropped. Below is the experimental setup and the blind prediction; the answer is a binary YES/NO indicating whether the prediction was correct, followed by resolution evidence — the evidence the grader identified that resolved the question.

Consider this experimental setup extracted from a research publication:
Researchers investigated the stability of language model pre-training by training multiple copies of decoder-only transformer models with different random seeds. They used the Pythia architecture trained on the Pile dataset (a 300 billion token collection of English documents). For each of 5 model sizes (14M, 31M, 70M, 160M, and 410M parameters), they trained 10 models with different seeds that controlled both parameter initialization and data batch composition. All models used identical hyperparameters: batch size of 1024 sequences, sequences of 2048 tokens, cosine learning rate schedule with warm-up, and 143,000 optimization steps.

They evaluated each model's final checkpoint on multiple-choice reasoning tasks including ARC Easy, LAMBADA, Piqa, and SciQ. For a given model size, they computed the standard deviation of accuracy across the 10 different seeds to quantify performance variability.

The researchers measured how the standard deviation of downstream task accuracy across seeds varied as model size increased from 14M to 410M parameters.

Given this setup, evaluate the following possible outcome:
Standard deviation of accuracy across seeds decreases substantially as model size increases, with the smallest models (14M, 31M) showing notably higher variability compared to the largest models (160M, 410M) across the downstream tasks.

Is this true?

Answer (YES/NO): NO